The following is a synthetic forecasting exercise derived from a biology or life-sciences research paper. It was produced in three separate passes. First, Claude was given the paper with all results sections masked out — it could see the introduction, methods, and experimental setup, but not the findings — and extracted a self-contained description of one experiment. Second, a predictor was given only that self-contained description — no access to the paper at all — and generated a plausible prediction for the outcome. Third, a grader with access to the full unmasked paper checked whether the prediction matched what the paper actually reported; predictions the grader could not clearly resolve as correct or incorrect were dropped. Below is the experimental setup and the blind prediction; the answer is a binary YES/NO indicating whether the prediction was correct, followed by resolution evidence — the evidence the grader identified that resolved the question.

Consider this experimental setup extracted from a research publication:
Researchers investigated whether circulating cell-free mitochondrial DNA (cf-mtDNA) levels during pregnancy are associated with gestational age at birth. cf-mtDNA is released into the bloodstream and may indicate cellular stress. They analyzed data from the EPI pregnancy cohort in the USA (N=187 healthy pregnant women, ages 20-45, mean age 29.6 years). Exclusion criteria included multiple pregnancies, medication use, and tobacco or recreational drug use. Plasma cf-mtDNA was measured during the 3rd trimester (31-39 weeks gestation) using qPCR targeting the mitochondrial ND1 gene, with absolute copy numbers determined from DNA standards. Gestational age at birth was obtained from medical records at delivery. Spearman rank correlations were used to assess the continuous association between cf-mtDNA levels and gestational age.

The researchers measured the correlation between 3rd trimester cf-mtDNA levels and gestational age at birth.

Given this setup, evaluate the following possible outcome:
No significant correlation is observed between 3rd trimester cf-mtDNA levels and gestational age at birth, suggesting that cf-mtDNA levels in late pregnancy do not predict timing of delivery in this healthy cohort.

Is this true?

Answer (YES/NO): YES